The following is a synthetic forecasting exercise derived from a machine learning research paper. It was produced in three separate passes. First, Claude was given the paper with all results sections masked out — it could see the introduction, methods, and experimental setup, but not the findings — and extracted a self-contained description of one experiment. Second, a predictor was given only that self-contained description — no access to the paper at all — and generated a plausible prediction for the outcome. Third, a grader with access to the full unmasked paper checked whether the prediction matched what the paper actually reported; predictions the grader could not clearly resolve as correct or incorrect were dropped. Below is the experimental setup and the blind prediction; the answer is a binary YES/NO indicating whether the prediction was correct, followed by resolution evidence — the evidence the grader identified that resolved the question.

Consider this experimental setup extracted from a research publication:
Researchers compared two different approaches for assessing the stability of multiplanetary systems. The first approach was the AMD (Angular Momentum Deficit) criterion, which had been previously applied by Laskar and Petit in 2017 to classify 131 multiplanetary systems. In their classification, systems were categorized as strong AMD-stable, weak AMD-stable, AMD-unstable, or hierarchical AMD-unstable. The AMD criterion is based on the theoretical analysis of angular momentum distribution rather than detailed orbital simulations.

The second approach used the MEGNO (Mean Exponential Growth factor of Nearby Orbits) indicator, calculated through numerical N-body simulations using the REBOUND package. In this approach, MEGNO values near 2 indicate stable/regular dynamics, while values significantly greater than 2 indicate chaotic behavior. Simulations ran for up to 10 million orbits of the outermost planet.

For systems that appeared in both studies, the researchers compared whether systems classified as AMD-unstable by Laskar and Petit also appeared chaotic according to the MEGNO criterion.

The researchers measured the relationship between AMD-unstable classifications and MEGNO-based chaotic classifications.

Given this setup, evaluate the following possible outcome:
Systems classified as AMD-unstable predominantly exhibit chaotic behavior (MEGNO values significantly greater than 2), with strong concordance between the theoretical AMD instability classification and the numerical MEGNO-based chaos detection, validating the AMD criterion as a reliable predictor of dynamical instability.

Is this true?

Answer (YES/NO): NO